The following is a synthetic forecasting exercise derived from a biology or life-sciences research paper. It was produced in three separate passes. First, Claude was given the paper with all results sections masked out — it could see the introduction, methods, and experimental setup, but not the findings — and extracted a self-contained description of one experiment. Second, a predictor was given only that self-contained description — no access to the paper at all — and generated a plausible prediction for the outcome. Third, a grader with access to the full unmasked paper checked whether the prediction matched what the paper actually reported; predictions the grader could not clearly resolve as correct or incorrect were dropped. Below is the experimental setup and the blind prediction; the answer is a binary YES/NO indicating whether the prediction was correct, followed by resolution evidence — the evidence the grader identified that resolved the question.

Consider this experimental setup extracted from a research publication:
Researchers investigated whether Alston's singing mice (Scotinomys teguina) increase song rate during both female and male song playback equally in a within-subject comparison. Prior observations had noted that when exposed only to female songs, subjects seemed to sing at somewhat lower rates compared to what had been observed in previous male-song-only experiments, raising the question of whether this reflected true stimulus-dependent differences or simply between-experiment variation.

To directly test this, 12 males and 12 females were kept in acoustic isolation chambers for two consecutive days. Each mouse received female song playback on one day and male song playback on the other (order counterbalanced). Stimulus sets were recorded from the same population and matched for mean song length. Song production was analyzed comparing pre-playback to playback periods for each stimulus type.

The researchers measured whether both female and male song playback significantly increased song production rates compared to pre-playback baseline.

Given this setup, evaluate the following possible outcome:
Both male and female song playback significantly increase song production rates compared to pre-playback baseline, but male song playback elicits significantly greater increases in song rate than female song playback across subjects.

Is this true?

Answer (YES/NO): NO